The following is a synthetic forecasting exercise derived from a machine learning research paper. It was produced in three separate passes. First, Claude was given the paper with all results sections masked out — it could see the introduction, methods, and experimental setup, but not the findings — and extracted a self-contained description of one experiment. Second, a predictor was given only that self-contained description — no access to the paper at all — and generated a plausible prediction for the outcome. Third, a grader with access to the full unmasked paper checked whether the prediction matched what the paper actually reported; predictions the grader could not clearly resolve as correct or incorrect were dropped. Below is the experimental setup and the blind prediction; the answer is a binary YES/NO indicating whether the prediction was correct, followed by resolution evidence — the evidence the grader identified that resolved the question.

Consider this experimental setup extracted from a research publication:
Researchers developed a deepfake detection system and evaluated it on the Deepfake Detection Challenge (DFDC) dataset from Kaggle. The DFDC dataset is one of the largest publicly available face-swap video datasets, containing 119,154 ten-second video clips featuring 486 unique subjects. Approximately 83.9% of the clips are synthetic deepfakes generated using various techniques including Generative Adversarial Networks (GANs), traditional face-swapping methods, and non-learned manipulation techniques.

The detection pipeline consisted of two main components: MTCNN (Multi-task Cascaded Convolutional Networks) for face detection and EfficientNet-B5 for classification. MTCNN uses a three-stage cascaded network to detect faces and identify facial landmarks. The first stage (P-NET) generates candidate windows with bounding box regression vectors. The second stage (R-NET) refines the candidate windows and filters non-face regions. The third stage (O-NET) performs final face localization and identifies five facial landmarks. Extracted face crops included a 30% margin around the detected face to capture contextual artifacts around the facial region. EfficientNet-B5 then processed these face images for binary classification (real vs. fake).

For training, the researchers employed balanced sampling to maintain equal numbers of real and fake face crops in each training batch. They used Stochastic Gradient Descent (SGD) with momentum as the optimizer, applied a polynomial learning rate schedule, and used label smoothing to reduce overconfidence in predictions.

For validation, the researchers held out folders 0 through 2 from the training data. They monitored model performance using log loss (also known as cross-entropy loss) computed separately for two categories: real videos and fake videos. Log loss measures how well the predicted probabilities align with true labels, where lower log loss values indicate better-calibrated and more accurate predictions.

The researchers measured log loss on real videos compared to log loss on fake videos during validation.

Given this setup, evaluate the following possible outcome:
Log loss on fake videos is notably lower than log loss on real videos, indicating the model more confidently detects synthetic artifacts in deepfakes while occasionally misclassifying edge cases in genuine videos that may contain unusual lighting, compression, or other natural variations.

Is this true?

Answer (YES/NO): YES